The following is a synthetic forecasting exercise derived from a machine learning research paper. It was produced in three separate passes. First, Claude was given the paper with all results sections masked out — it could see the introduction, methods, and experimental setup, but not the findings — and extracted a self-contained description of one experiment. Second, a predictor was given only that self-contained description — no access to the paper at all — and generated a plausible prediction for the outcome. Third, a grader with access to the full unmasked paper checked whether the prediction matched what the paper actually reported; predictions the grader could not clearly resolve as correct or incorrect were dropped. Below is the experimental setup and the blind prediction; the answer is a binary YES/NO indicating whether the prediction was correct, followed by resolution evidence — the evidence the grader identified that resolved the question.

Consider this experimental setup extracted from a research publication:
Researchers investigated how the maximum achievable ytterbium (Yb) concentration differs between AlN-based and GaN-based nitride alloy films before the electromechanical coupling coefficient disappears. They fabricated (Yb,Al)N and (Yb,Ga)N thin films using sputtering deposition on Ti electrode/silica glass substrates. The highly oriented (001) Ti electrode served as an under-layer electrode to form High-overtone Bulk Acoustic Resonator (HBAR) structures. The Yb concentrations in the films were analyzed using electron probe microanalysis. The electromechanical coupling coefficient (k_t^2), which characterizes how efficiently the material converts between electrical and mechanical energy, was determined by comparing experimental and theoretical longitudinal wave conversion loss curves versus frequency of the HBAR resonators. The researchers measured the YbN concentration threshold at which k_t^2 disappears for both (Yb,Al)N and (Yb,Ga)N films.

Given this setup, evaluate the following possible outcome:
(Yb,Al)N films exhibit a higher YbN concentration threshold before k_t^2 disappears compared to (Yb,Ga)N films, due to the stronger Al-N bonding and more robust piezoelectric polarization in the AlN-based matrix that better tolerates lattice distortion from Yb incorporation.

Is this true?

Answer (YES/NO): NO